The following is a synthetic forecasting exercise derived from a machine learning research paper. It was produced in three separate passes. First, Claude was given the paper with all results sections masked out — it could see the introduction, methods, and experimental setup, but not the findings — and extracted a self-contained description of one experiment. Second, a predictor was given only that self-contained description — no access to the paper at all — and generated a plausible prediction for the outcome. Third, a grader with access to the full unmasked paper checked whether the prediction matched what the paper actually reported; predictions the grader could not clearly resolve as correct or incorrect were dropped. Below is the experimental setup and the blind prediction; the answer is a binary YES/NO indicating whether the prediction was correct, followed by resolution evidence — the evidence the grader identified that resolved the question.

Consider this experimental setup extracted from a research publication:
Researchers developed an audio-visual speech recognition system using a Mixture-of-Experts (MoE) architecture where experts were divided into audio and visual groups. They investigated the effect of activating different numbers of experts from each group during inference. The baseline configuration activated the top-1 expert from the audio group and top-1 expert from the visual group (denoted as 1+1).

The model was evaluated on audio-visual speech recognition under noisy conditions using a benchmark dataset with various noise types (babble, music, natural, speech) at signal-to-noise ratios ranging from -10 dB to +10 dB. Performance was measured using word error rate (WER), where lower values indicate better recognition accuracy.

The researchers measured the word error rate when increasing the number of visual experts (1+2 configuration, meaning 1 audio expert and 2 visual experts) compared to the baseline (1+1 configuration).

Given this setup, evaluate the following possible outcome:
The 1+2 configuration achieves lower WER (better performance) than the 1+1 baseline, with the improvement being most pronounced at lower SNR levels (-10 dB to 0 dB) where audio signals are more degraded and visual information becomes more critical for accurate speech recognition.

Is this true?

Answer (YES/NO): NO